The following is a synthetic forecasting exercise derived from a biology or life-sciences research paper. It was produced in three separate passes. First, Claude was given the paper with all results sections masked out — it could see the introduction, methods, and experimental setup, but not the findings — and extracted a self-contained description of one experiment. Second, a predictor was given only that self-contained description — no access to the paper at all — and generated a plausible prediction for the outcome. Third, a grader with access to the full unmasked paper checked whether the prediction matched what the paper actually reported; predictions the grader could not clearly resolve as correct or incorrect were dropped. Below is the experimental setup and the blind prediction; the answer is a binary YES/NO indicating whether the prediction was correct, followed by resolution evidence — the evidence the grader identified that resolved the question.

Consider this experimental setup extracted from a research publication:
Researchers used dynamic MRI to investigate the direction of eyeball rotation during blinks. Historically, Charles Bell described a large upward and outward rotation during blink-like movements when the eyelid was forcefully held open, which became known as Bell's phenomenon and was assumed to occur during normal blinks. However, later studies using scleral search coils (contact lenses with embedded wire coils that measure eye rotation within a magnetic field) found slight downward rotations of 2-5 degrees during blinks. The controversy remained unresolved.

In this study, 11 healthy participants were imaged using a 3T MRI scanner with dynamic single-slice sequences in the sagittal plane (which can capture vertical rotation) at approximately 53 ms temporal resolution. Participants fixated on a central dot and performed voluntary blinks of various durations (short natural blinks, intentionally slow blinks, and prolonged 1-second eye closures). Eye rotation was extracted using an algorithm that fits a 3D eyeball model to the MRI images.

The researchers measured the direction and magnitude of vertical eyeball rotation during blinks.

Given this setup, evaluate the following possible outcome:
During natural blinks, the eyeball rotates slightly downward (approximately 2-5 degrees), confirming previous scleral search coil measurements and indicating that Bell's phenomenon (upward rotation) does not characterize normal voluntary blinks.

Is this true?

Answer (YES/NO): NO